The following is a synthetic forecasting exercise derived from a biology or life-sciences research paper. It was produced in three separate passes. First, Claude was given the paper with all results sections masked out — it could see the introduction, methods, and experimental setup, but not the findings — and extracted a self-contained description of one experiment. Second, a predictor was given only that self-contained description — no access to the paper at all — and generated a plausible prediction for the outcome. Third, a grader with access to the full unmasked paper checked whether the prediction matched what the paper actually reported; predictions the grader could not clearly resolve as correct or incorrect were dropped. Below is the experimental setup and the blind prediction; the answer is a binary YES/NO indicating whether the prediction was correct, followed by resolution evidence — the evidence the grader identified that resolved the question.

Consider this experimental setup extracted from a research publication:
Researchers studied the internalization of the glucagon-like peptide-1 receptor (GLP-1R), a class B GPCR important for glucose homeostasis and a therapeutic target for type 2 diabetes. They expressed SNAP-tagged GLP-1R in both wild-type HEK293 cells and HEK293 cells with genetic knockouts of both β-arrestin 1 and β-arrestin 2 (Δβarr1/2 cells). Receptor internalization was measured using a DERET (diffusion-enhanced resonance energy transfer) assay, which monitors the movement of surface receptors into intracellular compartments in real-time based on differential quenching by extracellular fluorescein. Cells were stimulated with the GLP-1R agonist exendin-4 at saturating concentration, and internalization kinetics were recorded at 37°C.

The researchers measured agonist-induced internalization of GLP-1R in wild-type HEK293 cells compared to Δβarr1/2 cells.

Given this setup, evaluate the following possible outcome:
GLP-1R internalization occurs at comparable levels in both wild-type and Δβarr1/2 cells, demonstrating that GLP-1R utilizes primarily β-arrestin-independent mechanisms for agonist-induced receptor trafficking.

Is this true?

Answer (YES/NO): YES